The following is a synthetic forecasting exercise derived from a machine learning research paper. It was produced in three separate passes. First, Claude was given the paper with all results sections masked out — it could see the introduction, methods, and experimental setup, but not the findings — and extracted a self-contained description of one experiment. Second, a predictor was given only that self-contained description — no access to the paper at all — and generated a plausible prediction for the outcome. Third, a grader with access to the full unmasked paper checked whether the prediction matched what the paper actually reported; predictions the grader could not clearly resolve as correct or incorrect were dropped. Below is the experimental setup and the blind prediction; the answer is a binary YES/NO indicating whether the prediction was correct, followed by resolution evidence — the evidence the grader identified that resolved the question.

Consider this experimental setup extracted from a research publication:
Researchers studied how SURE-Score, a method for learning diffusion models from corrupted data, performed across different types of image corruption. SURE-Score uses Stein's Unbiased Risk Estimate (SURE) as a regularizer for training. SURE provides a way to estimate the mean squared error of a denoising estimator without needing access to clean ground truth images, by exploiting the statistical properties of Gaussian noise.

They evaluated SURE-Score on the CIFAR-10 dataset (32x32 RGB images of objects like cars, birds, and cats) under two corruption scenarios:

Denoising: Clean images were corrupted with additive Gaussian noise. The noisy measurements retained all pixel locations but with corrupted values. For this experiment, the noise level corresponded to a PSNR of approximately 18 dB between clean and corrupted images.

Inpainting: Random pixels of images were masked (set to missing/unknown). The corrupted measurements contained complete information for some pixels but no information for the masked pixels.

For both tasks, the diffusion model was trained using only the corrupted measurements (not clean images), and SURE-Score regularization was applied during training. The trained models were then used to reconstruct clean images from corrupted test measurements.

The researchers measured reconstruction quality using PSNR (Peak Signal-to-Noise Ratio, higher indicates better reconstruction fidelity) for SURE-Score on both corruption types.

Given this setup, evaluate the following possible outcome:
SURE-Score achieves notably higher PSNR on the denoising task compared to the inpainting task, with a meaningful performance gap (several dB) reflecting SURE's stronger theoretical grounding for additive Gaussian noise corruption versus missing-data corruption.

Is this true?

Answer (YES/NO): YES